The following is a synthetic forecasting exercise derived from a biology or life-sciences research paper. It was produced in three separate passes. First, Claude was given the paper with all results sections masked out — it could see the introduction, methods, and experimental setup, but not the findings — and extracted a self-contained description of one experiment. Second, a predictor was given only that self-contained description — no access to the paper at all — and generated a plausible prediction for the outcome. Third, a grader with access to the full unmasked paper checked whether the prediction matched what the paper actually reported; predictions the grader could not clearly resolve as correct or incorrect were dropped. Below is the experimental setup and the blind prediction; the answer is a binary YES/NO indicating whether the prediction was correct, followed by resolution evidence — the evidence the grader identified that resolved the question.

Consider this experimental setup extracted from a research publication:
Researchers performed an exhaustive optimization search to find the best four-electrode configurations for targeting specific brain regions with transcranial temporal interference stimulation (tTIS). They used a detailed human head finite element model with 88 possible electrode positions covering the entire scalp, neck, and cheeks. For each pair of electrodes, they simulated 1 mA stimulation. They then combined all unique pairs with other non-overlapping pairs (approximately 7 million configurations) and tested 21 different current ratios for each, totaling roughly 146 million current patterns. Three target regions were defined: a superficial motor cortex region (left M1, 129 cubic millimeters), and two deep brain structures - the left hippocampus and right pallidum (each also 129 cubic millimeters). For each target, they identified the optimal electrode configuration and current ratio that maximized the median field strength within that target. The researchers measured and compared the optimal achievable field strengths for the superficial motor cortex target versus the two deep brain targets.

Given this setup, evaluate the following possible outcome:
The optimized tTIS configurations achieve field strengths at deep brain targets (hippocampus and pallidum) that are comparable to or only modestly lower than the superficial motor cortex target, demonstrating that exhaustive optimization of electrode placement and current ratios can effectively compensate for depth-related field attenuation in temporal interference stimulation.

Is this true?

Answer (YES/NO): NO